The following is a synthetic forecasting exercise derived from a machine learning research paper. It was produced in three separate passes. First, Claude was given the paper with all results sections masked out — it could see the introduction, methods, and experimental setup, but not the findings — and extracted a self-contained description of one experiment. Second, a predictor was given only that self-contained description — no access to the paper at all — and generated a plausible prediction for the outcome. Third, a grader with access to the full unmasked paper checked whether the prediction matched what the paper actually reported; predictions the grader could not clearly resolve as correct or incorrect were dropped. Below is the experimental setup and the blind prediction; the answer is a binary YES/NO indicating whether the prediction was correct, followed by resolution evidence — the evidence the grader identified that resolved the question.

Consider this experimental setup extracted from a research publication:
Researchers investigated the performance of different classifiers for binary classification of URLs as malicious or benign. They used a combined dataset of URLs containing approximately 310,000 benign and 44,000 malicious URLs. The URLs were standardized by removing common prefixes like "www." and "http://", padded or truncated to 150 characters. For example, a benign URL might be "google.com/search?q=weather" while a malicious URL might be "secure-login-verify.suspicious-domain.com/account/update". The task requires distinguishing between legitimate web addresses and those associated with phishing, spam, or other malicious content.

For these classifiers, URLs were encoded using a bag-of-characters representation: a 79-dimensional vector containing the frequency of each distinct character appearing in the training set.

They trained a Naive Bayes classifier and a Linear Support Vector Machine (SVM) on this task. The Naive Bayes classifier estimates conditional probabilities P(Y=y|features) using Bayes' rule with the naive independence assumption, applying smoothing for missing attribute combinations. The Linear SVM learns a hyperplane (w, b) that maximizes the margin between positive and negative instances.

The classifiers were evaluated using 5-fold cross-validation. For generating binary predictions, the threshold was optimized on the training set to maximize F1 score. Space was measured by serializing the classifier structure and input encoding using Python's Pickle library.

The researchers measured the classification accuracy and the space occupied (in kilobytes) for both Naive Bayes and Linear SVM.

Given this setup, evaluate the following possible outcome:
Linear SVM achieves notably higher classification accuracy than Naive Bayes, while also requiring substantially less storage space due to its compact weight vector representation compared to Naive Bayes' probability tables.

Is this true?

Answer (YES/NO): NO